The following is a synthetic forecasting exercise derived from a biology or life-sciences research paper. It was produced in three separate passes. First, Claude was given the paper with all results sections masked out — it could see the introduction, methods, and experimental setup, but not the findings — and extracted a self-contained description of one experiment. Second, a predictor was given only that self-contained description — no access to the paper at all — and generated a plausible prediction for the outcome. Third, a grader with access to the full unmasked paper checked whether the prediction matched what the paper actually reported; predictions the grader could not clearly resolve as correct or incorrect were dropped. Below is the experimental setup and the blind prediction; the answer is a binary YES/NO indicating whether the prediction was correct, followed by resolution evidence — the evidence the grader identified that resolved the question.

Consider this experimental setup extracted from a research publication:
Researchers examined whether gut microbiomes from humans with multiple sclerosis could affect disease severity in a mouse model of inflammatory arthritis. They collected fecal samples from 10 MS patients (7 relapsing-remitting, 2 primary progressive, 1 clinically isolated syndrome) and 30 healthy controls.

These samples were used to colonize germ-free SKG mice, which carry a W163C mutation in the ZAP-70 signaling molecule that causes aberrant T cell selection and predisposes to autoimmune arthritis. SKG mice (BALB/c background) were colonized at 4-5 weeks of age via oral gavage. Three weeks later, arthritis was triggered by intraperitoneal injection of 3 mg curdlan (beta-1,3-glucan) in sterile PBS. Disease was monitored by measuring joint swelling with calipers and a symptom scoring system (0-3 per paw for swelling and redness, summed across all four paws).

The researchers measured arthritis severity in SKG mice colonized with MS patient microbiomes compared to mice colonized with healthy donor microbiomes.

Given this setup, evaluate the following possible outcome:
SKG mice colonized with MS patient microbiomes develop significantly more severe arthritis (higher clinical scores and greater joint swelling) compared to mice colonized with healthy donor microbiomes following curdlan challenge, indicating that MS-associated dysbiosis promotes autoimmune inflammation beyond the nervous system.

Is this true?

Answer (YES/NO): NO